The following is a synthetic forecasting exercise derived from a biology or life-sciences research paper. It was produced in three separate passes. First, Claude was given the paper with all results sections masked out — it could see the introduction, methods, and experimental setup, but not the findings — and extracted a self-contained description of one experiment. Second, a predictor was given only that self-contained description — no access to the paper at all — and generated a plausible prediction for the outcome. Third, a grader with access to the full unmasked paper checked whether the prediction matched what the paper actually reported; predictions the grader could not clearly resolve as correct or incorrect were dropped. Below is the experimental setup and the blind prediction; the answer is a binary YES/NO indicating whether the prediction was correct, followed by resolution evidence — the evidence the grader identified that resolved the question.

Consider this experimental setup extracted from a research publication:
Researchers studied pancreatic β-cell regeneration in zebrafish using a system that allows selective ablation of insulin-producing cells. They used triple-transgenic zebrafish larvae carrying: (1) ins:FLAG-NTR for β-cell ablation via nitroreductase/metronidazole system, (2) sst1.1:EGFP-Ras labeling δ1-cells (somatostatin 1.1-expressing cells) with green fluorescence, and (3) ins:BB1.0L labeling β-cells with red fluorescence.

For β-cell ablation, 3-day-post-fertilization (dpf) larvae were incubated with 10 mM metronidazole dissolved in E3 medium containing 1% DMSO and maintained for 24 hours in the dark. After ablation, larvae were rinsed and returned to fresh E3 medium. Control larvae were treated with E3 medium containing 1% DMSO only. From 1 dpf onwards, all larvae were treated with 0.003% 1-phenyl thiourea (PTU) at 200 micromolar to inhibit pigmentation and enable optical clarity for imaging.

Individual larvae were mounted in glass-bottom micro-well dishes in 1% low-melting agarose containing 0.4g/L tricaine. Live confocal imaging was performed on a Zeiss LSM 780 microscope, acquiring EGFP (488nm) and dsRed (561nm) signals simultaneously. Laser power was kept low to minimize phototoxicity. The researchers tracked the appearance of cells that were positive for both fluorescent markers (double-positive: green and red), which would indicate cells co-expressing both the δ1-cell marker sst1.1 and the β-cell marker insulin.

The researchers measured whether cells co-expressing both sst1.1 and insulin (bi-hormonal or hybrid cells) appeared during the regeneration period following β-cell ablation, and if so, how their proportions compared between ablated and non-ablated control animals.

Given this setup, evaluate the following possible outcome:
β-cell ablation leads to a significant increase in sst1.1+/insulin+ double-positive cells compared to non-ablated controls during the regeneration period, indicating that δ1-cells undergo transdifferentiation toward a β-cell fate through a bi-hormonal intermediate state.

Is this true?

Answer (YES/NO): YES